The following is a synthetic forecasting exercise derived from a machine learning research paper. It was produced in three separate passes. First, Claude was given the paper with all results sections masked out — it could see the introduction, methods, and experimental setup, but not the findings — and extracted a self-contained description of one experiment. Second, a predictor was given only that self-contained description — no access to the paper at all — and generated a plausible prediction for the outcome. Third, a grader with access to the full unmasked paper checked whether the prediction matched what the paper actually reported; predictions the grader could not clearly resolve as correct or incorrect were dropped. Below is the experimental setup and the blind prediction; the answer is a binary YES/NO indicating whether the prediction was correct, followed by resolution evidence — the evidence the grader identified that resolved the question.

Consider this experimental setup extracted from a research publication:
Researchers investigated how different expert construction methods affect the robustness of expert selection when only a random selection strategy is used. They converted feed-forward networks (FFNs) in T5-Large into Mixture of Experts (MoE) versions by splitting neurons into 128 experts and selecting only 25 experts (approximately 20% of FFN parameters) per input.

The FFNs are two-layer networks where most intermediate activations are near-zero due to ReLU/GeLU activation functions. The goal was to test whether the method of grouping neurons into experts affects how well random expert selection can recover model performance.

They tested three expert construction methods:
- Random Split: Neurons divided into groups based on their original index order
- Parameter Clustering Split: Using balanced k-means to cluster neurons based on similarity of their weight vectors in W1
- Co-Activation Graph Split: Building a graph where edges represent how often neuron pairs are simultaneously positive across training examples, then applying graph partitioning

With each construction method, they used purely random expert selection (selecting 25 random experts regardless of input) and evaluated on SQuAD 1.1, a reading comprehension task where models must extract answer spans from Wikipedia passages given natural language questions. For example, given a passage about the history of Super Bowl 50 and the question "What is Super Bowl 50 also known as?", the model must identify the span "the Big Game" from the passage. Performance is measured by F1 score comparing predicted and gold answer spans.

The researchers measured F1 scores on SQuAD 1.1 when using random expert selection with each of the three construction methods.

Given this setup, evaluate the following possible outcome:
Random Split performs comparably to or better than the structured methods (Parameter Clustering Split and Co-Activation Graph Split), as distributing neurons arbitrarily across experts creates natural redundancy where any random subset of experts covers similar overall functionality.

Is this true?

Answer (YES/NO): NO